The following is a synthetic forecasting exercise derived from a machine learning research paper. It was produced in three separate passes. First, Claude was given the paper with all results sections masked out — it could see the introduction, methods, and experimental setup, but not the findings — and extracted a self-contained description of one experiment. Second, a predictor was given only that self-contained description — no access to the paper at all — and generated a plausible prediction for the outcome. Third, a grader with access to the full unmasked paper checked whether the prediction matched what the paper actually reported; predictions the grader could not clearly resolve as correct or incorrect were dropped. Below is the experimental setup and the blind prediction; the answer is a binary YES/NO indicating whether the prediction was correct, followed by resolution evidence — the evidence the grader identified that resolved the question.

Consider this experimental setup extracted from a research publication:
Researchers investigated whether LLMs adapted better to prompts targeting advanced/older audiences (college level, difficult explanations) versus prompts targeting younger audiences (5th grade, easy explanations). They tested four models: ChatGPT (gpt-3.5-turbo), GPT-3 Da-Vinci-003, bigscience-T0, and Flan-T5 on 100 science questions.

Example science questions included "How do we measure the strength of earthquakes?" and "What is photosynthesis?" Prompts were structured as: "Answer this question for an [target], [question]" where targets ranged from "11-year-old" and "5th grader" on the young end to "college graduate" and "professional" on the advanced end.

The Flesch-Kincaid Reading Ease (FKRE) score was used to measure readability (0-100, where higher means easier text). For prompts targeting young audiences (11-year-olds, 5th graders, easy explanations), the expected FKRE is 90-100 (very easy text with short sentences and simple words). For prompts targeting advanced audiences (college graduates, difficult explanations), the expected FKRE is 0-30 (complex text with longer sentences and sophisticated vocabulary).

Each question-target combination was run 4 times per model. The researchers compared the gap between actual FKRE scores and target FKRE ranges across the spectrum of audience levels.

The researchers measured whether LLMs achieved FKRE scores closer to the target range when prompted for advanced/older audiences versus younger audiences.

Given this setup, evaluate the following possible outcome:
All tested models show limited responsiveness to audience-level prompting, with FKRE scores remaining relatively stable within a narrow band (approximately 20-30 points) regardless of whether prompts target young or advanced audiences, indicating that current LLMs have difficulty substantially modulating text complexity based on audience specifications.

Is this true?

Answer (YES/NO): NO